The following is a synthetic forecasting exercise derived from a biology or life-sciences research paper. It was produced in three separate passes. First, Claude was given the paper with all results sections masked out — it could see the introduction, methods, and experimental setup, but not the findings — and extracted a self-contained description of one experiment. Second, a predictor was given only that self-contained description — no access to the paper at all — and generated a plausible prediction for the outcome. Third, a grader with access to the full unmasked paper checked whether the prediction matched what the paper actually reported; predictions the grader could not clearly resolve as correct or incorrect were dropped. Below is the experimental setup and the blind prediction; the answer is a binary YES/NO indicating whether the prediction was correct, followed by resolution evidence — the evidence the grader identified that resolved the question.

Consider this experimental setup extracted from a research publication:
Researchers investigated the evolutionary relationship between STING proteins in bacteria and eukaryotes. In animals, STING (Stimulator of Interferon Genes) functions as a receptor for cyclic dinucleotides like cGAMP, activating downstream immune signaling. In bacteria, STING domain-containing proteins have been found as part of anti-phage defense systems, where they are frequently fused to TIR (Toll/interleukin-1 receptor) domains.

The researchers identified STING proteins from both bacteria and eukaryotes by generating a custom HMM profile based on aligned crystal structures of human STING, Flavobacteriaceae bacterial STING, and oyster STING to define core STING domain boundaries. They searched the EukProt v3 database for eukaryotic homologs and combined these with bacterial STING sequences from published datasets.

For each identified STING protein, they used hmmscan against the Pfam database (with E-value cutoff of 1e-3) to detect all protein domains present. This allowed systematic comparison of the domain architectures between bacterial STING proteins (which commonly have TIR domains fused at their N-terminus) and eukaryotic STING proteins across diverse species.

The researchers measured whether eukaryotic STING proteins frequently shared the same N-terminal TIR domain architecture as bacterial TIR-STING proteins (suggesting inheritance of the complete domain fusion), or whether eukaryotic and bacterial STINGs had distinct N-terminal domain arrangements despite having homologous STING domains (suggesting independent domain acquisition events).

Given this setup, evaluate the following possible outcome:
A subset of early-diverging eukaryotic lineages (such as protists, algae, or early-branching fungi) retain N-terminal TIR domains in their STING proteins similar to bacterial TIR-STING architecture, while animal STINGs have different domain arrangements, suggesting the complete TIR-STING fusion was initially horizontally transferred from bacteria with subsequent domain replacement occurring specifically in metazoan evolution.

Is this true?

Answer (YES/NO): NO